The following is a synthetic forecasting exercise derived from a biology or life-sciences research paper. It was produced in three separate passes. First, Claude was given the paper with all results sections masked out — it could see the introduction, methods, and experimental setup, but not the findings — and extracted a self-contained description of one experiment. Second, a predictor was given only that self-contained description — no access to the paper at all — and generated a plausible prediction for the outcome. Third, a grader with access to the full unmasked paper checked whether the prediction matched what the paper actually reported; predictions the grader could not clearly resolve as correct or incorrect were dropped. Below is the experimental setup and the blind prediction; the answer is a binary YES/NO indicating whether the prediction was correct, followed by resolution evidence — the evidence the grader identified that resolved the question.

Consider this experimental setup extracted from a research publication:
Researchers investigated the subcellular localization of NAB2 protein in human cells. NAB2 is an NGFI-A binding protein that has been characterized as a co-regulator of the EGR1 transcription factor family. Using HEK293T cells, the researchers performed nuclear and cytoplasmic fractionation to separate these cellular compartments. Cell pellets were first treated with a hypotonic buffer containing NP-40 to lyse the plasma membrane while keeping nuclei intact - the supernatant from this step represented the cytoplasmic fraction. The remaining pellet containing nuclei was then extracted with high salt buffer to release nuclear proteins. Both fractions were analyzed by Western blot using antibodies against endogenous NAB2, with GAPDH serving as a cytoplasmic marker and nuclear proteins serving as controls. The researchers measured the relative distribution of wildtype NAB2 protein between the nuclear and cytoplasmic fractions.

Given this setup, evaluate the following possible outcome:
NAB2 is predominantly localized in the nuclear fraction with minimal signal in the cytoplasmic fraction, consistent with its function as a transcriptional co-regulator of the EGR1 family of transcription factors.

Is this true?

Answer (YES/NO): NO